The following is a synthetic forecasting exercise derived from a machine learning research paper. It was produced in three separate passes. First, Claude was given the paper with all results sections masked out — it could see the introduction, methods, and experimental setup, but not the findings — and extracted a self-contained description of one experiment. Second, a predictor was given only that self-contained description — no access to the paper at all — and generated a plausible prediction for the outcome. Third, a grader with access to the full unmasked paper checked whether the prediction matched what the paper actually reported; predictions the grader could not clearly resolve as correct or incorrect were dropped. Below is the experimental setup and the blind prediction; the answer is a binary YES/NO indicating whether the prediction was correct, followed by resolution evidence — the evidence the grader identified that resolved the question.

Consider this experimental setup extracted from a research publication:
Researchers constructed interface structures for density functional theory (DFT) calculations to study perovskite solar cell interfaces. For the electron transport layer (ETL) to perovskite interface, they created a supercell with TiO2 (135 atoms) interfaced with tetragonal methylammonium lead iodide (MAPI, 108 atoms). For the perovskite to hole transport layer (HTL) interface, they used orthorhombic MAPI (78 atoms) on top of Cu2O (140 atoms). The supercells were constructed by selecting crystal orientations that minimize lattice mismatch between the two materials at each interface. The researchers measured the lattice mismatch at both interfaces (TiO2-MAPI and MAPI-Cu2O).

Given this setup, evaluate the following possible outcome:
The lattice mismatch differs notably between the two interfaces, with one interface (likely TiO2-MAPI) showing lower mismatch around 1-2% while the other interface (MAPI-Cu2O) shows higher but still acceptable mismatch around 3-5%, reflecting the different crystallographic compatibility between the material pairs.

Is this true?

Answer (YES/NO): NO